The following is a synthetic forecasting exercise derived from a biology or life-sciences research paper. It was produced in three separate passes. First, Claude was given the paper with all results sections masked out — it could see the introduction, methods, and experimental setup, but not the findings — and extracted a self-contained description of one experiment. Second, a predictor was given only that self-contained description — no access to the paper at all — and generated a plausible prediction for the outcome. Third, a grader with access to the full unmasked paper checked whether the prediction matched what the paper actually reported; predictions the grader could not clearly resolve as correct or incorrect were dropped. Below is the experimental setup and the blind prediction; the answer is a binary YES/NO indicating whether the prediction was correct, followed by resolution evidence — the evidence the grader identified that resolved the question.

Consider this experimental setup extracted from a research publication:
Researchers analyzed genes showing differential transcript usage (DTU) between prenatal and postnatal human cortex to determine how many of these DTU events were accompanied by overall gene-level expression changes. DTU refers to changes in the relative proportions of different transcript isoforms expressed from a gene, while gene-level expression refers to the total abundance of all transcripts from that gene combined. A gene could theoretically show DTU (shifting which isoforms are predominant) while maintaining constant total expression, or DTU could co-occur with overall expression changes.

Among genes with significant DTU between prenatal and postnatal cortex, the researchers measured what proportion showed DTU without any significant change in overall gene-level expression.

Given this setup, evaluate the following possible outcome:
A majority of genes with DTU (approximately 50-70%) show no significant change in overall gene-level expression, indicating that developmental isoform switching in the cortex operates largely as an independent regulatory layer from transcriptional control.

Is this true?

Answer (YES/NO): NO